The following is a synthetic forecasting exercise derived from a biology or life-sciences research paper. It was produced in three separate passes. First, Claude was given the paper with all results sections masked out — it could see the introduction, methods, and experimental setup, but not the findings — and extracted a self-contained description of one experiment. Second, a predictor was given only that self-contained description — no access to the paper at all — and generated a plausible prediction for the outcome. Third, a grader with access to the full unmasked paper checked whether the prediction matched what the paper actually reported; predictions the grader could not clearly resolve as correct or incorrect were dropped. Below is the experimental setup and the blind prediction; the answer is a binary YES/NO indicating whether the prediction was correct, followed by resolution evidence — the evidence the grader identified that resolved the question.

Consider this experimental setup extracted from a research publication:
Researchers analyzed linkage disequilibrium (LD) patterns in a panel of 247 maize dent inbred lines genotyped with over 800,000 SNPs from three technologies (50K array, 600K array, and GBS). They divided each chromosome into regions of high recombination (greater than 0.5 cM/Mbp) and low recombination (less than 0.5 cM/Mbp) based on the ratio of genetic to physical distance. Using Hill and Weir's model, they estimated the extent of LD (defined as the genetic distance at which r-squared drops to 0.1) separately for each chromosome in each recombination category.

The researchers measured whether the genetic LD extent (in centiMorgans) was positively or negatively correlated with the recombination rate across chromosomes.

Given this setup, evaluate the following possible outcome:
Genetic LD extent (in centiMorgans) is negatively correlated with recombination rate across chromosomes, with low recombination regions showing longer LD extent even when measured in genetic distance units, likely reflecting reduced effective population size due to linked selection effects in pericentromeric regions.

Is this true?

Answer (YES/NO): YES